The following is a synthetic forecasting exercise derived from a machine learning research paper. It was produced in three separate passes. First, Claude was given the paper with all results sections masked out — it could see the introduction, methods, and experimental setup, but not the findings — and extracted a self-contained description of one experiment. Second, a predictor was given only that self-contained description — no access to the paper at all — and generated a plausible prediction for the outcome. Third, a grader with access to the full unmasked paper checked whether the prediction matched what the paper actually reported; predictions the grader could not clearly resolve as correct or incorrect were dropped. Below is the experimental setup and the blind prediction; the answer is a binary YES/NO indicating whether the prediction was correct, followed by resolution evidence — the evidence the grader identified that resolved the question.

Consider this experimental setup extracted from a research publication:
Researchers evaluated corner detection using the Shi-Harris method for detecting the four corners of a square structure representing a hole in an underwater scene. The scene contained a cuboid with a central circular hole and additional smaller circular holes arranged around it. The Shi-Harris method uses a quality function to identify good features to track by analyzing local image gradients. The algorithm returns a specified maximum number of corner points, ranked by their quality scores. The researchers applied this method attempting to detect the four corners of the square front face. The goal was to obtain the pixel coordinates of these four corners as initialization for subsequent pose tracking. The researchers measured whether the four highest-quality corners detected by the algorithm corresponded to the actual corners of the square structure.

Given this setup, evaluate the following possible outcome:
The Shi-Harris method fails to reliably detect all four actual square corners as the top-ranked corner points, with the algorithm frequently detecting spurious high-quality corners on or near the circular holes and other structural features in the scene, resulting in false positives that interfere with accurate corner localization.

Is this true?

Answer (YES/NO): YES